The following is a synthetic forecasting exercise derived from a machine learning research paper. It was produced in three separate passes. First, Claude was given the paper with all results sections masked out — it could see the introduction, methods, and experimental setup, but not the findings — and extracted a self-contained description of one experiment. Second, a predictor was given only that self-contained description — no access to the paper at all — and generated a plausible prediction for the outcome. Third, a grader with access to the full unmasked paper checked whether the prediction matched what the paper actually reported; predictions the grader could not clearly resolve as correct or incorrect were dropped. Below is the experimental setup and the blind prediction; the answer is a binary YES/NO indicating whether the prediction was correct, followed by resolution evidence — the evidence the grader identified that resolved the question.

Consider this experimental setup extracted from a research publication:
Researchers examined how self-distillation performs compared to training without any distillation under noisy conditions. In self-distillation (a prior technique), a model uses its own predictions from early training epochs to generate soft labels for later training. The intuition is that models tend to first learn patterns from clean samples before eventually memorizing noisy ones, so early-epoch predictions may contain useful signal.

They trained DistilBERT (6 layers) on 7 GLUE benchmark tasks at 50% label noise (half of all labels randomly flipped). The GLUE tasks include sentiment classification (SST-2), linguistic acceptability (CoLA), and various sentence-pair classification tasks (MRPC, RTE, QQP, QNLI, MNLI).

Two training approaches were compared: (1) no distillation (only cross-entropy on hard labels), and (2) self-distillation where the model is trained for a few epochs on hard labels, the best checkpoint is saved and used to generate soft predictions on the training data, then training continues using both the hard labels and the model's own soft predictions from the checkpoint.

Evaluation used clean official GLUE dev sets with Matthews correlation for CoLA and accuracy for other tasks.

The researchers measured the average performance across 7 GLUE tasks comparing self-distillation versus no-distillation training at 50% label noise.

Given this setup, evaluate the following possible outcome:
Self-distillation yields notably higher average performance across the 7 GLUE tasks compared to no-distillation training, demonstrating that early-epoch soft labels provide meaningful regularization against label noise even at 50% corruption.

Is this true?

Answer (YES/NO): NO